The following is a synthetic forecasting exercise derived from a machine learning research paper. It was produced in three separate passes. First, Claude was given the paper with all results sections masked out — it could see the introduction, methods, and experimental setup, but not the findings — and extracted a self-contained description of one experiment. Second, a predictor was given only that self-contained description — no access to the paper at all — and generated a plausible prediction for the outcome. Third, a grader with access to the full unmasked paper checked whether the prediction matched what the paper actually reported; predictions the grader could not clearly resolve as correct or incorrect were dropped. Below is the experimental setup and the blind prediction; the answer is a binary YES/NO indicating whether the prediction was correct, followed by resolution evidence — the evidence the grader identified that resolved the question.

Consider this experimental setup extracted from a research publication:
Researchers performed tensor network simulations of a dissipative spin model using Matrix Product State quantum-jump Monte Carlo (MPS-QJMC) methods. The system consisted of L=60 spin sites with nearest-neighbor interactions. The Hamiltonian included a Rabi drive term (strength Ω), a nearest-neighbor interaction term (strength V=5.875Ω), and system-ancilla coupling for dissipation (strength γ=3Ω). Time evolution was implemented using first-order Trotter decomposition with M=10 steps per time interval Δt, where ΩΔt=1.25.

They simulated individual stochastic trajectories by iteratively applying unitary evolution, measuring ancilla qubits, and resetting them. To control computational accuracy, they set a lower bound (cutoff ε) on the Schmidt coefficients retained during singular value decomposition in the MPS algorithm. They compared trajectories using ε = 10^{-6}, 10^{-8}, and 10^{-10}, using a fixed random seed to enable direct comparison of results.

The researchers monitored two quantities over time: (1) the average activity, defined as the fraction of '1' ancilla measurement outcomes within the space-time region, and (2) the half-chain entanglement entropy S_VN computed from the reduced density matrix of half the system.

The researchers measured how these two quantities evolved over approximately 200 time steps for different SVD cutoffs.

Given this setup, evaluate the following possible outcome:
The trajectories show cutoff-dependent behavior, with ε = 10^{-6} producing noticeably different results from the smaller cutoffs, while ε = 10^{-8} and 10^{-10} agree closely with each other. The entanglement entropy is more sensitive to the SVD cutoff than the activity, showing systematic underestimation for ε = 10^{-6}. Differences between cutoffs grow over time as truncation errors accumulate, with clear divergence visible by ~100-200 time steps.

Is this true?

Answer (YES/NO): NO